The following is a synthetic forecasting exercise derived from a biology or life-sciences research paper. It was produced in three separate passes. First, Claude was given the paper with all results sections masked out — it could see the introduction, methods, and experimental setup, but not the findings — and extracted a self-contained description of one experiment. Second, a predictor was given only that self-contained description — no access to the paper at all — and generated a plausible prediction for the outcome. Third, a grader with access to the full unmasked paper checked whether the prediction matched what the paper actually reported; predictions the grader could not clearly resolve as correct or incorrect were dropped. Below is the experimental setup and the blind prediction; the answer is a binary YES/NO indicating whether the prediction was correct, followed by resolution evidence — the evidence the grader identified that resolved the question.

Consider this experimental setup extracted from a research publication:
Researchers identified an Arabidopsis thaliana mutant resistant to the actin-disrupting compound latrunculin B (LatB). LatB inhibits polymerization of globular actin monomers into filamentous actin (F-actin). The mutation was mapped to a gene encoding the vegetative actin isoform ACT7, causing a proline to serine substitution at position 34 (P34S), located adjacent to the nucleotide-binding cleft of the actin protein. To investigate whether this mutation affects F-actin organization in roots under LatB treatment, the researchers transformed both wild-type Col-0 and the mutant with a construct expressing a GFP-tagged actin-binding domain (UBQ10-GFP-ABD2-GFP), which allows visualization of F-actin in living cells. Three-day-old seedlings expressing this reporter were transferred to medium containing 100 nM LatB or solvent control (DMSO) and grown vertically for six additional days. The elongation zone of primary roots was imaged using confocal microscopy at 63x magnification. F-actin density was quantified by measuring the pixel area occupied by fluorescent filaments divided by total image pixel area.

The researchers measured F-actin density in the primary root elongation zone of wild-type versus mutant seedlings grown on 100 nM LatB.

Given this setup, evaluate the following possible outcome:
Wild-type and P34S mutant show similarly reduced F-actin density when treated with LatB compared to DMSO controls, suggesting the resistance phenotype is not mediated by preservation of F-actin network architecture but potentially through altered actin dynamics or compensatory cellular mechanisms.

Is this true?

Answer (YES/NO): NO